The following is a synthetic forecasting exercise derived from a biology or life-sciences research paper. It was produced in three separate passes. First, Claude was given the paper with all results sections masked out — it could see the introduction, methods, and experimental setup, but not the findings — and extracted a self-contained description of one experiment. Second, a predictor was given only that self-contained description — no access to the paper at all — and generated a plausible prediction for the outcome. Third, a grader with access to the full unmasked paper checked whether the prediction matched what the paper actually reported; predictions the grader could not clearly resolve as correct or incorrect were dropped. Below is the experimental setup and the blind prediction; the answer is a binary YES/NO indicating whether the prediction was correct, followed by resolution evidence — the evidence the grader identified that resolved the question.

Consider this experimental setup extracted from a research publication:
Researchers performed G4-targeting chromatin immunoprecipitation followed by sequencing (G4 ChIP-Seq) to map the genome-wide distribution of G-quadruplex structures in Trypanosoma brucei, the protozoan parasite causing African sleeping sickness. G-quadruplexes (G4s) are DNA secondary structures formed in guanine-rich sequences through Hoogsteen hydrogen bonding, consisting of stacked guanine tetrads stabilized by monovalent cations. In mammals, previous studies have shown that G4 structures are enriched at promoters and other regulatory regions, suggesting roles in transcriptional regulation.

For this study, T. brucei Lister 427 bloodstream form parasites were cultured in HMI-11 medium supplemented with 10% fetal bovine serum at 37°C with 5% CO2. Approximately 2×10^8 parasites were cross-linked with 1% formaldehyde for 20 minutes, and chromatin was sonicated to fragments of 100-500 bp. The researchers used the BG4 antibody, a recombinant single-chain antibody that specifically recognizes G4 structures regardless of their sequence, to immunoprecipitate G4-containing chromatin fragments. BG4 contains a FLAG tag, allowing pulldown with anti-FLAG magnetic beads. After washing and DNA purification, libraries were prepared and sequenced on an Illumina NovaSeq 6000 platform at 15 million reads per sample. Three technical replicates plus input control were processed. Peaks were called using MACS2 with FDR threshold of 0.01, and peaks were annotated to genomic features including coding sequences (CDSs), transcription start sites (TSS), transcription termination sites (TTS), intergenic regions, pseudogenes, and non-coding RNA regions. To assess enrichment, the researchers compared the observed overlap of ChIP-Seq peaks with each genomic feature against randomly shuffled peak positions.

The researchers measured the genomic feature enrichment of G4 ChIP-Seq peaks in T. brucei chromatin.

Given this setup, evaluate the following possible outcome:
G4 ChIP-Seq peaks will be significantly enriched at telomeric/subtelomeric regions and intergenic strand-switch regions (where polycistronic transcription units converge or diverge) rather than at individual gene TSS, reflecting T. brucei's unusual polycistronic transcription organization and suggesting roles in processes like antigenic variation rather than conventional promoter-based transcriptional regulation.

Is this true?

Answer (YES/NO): NO